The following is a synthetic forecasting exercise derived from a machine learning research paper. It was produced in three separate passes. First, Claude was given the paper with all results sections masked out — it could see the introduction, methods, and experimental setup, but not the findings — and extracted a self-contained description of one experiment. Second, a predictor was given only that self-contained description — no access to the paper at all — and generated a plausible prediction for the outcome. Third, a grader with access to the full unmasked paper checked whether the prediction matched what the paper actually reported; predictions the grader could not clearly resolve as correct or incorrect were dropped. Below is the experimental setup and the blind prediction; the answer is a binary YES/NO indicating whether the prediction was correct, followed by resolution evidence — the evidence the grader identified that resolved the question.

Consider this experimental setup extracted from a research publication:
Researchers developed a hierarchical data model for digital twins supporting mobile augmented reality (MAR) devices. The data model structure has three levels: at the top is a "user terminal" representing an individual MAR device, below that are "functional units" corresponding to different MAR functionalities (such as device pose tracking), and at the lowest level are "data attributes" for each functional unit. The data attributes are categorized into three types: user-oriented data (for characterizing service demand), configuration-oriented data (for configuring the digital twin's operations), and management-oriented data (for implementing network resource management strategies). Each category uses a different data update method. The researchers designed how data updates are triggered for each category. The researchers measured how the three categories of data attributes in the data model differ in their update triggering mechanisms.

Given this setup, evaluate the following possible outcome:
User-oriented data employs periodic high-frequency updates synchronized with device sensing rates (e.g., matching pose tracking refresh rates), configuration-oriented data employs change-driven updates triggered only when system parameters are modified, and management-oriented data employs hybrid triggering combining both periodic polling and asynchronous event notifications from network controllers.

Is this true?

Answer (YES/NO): NO